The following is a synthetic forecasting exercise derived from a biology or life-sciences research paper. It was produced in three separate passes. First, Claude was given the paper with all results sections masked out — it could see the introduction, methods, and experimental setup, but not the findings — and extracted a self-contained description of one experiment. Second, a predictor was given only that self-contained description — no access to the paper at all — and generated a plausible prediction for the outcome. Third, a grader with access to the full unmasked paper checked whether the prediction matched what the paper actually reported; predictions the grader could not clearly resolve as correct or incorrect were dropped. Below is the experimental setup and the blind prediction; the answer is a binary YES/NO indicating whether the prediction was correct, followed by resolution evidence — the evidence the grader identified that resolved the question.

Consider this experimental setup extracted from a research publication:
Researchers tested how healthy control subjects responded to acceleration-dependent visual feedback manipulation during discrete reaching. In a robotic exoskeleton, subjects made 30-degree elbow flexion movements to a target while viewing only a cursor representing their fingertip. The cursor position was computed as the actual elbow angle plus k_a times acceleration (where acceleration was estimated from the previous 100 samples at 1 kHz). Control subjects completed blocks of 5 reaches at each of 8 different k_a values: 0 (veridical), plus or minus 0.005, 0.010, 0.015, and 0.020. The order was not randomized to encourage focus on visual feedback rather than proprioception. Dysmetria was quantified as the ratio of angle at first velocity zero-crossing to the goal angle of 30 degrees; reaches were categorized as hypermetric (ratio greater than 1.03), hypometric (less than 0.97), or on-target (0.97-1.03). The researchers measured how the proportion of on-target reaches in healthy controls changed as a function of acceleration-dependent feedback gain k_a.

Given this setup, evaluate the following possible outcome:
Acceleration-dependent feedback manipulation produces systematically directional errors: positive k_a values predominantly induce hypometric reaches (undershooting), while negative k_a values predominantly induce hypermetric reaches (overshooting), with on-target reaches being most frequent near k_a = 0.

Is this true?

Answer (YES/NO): NO